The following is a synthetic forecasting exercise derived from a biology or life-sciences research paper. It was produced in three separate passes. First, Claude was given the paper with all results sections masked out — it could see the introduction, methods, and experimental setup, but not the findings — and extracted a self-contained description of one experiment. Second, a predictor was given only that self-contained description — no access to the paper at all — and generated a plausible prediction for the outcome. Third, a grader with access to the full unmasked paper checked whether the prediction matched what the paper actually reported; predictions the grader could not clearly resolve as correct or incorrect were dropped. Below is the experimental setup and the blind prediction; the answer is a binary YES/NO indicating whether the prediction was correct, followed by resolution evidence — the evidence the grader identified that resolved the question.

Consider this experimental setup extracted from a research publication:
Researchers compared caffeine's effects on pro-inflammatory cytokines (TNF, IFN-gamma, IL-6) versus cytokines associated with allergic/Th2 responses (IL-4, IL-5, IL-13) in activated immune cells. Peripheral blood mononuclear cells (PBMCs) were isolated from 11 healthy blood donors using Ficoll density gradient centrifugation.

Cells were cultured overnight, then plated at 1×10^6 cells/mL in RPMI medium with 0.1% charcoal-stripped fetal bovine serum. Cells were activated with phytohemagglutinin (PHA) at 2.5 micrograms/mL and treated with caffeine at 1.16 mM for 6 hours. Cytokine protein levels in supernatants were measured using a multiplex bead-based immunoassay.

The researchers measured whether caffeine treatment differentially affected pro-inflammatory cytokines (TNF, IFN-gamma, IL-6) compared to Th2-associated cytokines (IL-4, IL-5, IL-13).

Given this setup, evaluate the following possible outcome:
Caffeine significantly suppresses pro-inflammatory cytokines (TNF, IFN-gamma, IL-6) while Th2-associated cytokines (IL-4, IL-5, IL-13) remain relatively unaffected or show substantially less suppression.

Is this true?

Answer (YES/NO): NO